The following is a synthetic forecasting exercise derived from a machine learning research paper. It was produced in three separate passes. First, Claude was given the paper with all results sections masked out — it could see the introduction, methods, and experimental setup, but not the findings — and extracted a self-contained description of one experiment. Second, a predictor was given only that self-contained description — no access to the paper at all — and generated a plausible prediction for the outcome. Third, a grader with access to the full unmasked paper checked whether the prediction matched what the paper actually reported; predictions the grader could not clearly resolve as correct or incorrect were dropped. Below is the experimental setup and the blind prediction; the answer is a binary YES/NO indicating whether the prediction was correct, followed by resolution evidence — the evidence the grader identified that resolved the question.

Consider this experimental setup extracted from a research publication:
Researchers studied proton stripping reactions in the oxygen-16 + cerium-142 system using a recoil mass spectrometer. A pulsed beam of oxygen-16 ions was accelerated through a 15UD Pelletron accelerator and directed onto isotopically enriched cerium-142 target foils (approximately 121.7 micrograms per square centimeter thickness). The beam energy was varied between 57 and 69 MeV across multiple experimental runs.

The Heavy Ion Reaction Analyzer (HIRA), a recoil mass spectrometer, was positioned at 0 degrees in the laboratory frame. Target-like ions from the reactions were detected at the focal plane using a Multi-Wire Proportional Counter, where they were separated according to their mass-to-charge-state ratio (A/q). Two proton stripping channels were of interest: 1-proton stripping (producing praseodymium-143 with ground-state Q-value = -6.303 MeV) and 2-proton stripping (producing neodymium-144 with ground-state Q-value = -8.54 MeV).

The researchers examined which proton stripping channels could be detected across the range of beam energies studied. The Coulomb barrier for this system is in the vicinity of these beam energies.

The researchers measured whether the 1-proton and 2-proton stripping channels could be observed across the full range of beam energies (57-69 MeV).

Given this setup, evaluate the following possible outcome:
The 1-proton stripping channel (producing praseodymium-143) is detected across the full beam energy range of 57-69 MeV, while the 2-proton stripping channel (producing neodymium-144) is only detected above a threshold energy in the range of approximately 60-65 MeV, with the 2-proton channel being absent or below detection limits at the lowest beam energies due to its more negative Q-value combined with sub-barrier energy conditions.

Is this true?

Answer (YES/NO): NO